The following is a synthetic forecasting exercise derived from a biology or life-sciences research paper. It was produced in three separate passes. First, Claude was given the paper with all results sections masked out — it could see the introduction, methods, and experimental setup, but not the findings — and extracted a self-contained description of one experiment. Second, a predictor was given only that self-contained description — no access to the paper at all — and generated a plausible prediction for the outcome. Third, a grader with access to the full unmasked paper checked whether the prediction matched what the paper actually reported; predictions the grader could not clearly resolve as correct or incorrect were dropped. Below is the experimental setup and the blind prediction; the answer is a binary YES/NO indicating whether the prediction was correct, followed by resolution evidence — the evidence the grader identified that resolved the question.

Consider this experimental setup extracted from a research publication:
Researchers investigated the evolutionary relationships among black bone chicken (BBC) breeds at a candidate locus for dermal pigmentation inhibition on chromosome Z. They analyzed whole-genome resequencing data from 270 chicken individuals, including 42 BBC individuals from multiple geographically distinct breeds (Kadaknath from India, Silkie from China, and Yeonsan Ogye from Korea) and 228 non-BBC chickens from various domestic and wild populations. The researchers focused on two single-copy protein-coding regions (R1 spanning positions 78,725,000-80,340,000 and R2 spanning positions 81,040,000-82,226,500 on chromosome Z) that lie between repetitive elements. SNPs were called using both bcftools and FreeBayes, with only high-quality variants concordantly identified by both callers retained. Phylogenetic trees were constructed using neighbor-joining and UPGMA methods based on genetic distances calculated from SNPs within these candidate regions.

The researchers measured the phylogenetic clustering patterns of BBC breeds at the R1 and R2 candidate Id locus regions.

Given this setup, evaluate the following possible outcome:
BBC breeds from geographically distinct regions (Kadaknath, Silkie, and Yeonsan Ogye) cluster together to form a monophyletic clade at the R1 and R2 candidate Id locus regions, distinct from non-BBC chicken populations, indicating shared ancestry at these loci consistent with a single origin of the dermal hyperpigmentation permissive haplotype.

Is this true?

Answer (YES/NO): NO